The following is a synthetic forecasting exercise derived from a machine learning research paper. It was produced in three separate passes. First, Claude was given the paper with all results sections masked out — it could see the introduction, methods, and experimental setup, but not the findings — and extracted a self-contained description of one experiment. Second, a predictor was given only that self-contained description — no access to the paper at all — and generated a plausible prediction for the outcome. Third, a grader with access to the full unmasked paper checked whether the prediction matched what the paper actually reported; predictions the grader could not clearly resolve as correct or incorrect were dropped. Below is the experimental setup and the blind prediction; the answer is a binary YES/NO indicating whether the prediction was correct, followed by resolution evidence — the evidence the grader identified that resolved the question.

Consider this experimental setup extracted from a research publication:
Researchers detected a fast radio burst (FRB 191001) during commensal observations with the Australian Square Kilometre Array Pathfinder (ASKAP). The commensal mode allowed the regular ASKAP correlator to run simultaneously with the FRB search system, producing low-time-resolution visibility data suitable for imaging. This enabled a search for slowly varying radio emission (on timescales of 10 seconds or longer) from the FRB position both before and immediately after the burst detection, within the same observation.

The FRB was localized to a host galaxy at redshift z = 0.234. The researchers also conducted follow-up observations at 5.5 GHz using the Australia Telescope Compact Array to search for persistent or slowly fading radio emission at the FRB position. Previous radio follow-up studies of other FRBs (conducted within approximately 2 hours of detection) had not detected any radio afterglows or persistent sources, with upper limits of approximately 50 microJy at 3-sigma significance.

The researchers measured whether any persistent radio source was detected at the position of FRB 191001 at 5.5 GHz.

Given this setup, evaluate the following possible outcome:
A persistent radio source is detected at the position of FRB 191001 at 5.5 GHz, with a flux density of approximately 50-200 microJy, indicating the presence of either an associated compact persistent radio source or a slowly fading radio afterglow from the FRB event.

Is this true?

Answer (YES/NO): NO